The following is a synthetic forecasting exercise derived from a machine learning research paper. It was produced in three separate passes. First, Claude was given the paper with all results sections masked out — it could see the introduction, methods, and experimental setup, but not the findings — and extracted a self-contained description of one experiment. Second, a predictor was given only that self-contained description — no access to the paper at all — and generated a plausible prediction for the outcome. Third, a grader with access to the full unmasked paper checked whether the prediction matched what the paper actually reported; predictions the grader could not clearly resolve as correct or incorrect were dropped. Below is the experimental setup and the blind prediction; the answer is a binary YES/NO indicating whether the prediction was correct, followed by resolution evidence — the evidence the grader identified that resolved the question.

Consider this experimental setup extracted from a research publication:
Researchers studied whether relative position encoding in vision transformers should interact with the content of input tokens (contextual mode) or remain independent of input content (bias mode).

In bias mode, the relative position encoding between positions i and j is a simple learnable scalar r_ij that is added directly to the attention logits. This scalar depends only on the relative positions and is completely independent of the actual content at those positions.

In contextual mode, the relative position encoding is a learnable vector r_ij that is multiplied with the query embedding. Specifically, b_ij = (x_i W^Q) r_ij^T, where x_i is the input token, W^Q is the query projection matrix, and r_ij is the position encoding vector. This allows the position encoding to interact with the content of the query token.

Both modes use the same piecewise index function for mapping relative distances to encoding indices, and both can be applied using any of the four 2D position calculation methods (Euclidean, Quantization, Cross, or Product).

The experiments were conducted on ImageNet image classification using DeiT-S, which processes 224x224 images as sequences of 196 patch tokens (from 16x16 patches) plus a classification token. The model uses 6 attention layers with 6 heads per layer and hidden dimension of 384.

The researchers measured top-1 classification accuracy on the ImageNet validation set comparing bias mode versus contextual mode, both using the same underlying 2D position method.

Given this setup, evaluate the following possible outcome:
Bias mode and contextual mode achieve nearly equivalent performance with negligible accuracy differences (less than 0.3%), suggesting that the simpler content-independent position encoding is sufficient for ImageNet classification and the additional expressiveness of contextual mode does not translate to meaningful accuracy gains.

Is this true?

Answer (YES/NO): NO